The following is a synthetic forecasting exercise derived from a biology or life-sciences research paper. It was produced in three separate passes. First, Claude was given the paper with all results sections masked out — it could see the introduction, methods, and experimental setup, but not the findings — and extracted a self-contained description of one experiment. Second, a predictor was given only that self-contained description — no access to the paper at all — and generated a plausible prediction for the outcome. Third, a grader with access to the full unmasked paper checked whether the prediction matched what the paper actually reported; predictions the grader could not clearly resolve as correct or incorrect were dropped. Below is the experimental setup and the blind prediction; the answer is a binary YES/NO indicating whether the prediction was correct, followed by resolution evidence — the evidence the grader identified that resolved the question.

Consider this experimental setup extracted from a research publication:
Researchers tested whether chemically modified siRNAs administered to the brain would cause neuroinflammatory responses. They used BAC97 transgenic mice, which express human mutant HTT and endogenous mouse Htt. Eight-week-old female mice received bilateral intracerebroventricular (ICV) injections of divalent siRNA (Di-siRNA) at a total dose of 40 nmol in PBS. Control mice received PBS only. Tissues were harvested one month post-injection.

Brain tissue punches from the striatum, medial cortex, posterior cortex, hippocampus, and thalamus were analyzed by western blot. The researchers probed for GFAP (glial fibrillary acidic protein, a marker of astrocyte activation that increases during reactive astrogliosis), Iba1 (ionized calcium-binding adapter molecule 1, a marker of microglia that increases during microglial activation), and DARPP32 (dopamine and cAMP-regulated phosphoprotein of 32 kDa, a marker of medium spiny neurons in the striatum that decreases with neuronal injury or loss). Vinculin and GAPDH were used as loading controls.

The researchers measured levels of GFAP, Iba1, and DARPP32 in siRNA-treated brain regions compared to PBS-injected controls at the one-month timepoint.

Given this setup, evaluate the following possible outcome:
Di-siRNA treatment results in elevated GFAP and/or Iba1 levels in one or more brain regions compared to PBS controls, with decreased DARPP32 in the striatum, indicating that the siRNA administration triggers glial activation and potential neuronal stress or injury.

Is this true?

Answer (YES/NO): NO